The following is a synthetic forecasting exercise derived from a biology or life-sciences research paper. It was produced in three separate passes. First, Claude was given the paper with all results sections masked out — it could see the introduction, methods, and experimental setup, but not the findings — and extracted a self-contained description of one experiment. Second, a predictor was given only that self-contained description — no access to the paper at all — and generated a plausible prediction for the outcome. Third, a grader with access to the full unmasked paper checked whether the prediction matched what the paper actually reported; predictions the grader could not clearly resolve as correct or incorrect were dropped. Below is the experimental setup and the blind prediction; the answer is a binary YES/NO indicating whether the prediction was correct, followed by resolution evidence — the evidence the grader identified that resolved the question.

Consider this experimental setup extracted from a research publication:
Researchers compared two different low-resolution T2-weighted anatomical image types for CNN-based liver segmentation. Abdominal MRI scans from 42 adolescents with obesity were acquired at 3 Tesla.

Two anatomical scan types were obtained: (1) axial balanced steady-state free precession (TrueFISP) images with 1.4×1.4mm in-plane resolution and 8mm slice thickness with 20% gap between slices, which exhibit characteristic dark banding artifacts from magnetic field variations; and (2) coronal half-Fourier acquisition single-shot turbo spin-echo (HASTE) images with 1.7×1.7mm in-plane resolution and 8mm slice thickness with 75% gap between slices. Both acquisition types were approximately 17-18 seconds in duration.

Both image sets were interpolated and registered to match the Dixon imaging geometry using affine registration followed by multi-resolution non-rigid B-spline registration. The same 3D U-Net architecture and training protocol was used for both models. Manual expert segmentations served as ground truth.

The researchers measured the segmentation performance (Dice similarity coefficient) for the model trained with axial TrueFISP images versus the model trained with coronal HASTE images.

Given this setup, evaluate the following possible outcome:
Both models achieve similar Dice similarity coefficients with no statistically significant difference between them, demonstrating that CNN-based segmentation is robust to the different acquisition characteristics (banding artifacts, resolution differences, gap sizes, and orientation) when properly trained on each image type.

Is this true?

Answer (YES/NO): YES